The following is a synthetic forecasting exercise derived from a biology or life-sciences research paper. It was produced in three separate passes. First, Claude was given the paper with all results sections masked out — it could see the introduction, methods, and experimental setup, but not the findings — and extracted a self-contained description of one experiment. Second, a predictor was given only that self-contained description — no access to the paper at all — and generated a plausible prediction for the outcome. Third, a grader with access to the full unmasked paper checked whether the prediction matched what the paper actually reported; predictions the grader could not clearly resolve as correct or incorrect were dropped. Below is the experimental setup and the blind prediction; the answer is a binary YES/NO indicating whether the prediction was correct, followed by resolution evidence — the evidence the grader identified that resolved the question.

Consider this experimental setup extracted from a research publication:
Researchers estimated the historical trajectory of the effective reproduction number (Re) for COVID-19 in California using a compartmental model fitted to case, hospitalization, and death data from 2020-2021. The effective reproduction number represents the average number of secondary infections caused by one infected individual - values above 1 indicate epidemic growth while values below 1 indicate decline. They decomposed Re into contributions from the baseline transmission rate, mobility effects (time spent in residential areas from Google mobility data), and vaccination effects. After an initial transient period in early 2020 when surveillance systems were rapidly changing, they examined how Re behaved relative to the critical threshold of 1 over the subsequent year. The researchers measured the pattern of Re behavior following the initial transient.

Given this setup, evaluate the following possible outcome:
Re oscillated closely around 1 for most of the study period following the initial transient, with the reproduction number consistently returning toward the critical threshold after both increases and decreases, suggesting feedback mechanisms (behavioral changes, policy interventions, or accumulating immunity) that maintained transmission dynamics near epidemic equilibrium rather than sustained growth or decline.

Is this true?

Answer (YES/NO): YES